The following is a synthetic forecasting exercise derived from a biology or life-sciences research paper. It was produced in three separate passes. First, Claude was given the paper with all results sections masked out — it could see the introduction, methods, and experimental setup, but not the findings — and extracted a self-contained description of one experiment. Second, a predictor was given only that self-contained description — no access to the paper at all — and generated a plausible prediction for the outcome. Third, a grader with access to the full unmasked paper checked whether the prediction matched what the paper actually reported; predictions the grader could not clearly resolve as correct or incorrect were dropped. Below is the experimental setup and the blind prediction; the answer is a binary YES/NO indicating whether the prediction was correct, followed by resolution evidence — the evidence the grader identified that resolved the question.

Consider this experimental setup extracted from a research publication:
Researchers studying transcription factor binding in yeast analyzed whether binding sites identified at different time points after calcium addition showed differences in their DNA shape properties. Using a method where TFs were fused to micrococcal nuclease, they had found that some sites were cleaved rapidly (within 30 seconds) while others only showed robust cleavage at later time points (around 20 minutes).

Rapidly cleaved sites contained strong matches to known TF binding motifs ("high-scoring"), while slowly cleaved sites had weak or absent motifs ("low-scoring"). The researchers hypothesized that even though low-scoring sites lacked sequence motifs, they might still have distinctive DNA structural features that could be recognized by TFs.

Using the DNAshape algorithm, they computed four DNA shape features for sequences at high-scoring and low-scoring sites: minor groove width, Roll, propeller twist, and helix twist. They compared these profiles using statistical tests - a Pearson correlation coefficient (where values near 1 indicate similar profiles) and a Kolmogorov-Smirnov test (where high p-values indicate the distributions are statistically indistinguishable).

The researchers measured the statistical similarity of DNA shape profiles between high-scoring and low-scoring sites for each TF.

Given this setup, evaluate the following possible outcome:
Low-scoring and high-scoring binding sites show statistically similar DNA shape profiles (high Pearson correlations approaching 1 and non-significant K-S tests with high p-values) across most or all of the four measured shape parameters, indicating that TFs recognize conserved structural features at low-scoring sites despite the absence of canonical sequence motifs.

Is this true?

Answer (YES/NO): YES